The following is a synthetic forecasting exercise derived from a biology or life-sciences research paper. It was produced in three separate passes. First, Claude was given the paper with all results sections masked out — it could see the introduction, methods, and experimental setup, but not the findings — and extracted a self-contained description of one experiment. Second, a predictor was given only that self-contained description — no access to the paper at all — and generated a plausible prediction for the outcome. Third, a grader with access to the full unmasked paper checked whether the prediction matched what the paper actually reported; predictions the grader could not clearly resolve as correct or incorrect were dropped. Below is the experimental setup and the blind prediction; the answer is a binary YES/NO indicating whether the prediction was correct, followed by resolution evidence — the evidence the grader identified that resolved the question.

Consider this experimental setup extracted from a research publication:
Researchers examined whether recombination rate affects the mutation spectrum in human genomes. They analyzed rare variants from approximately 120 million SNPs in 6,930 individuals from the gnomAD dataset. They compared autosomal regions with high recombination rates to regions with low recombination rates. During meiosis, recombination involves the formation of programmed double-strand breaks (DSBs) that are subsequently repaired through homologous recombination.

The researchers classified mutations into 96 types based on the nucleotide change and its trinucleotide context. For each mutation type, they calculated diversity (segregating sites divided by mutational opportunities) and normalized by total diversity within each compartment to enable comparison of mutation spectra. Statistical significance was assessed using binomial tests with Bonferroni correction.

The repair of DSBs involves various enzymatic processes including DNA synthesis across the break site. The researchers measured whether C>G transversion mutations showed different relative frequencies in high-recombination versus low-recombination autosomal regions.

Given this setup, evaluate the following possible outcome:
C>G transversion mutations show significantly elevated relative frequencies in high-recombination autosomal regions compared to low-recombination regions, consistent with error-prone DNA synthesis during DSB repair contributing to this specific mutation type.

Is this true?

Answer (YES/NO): NO